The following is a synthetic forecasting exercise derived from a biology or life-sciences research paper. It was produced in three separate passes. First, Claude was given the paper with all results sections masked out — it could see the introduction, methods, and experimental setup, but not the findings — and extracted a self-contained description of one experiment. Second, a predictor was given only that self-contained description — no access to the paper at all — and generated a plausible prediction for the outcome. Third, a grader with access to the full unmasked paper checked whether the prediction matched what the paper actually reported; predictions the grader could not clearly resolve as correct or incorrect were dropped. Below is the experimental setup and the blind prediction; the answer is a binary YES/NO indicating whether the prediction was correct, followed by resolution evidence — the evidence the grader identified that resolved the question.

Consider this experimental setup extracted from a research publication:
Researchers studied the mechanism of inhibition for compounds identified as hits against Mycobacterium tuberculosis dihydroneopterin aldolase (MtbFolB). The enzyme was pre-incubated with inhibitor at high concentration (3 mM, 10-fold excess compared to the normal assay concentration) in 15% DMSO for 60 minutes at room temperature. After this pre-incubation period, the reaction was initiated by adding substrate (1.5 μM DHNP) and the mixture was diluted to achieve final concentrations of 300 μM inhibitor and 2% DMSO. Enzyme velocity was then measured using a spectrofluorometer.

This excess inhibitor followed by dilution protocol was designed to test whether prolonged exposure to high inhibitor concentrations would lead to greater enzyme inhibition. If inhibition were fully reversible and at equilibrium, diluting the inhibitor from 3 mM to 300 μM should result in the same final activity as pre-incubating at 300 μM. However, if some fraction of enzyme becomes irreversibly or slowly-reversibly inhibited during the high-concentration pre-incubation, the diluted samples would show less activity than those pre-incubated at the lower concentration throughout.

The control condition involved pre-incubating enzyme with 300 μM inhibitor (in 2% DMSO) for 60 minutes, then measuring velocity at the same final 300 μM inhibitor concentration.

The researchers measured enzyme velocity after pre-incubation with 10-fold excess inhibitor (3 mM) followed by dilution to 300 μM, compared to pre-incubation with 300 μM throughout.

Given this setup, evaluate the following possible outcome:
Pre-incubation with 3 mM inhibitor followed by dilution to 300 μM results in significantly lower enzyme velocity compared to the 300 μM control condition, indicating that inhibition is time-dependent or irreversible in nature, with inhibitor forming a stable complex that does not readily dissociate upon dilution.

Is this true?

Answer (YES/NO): NO